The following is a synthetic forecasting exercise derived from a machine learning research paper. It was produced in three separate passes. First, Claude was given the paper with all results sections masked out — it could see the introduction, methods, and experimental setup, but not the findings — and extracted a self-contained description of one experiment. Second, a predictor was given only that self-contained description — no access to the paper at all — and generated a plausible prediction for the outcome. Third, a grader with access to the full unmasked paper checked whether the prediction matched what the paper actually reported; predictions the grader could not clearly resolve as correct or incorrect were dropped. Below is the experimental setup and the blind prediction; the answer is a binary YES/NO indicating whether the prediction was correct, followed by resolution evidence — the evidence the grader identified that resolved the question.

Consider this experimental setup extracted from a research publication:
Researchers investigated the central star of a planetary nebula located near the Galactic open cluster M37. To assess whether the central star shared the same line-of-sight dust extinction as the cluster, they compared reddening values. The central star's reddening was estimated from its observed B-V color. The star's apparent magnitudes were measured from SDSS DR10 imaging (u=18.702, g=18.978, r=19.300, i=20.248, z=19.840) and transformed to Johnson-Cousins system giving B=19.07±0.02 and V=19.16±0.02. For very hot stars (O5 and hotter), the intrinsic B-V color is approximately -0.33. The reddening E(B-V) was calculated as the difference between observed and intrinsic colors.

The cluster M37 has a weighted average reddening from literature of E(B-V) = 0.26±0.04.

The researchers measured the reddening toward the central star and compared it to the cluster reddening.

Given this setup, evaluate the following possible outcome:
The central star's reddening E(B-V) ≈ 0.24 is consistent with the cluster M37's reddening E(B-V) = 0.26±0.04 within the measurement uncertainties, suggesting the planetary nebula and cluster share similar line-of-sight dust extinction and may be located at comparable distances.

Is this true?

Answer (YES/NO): YES